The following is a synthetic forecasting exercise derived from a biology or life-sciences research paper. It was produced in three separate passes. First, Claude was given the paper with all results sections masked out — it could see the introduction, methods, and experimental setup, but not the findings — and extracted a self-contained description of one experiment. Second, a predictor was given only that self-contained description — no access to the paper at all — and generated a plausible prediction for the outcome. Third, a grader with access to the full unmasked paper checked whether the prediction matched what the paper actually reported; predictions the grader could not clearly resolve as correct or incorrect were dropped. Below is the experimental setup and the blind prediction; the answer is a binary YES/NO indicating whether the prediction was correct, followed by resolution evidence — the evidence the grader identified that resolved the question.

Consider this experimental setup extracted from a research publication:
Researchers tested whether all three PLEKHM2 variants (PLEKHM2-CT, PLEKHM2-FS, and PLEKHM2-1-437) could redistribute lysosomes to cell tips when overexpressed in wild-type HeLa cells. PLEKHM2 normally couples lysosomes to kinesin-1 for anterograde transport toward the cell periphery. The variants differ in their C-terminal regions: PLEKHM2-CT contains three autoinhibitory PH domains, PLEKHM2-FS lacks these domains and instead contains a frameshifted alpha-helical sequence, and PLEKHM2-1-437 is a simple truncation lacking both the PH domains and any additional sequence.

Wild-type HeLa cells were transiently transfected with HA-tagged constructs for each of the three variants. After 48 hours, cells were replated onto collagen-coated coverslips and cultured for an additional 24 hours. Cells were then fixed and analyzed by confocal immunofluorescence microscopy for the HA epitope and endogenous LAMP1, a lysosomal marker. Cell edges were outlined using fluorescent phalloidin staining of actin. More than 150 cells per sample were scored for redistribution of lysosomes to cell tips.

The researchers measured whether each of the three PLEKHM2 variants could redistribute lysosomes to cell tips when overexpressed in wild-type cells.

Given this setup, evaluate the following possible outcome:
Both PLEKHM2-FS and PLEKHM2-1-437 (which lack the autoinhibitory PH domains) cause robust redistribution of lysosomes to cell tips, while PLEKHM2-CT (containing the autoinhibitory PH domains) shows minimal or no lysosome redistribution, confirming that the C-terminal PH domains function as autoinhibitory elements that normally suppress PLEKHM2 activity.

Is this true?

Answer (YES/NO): NO